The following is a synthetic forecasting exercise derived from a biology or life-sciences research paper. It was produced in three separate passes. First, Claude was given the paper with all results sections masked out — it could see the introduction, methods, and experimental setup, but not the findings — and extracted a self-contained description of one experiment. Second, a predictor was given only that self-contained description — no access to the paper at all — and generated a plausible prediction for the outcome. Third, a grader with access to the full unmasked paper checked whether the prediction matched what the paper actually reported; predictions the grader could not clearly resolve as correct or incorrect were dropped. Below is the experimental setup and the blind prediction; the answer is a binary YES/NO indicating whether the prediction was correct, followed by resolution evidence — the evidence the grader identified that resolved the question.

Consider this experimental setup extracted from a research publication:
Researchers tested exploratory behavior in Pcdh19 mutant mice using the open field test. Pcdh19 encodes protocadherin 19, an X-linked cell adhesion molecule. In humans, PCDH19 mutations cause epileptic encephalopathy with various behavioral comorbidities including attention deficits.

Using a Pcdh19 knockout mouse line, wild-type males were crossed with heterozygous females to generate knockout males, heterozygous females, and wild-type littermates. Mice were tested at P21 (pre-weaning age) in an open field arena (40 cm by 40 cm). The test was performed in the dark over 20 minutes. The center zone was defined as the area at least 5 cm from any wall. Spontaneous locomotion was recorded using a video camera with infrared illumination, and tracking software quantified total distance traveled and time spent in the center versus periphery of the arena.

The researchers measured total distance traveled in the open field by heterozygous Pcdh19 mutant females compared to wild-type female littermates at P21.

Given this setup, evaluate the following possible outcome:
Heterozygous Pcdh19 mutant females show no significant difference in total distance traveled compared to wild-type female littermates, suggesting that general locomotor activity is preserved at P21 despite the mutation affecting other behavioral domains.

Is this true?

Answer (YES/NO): NO